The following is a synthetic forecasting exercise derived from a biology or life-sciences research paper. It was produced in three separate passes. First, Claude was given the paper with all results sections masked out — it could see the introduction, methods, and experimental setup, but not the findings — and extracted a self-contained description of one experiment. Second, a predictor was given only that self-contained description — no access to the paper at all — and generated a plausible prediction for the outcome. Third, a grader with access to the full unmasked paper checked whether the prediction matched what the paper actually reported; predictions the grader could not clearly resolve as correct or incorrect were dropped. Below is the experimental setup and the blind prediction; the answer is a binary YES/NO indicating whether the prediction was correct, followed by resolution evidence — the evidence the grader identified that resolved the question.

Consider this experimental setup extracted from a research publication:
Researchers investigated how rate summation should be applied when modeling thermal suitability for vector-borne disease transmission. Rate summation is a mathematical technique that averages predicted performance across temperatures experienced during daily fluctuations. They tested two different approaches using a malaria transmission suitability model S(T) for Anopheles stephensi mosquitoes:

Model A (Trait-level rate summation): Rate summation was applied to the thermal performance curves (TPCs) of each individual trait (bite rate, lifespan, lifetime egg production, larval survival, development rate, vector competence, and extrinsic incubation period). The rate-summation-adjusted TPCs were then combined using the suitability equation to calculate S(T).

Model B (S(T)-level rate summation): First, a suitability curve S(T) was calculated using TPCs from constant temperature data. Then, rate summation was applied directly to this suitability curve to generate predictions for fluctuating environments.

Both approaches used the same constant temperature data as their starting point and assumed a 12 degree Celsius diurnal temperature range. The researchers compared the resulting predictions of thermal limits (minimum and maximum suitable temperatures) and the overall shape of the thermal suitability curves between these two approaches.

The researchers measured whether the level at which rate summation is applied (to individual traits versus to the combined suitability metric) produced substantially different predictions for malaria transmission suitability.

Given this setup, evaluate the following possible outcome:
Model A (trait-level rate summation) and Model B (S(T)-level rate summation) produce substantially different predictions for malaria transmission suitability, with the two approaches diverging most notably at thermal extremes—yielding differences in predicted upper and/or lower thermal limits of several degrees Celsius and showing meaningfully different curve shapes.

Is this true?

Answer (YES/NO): NO